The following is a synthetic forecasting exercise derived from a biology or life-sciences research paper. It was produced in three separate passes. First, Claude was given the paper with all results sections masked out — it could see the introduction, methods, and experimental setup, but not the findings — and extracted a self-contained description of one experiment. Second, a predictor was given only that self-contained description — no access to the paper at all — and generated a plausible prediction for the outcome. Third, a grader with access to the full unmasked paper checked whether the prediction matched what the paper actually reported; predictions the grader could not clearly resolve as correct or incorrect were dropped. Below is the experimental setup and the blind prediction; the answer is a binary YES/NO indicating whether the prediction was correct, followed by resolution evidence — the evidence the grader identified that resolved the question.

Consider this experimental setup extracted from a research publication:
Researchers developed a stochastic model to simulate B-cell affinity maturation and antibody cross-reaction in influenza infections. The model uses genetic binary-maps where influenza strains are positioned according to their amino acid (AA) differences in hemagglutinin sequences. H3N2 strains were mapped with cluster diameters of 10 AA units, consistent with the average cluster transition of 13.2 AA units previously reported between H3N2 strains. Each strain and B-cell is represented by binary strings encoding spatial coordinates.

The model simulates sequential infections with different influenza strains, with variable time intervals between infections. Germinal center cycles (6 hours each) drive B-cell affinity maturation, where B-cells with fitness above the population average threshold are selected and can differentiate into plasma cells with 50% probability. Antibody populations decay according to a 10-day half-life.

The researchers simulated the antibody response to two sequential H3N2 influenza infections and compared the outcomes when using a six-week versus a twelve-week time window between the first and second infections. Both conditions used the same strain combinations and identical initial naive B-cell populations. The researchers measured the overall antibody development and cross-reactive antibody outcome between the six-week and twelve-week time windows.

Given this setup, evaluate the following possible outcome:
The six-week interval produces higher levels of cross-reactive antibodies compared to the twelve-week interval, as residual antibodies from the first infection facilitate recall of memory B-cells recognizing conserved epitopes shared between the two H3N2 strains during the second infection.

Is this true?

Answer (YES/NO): NO